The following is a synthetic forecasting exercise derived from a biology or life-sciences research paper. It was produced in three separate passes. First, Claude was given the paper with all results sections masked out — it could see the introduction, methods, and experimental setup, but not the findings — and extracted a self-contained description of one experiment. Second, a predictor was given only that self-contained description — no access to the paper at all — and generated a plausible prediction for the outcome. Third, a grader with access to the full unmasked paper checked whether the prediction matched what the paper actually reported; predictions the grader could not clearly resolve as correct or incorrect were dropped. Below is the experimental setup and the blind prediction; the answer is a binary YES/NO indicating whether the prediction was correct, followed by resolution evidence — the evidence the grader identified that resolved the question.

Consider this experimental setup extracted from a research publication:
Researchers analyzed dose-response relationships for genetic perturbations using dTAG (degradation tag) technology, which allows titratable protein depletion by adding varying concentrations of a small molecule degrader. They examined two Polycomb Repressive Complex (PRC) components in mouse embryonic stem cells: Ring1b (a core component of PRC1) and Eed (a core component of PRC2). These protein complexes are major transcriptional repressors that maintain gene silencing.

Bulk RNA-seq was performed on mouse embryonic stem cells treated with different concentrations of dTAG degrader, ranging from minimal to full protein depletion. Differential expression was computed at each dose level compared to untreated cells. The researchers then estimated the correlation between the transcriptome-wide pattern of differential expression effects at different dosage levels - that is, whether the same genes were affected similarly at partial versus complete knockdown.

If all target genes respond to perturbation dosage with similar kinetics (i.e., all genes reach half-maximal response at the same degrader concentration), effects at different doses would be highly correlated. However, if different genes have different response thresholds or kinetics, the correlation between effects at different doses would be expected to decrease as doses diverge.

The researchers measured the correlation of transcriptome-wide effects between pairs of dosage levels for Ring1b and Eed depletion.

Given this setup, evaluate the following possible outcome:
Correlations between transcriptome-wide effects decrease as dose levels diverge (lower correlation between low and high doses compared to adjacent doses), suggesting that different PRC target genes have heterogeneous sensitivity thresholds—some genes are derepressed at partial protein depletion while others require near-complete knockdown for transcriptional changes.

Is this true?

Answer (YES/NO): YES